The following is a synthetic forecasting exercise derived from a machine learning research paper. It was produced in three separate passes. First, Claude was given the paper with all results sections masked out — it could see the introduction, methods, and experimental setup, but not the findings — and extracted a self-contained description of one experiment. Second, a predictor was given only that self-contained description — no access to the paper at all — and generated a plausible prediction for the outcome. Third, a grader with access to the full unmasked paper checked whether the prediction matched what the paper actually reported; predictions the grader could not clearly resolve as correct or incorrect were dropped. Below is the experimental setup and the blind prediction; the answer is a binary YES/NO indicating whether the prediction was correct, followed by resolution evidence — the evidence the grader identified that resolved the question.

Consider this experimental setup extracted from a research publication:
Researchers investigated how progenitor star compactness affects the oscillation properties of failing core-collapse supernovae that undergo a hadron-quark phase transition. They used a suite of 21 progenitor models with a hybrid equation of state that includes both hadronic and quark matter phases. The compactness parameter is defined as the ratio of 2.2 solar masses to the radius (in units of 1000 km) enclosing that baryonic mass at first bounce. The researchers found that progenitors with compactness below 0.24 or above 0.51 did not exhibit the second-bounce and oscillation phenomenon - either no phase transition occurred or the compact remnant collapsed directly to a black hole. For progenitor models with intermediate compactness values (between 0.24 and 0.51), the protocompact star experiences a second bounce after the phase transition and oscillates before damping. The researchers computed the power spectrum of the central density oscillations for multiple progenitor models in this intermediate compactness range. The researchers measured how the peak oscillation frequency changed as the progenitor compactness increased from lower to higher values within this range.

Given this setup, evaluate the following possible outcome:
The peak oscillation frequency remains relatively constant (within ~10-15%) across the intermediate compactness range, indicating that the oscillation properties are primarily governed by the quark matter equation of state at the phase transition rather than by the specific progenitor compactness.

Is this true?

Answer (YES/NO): NO